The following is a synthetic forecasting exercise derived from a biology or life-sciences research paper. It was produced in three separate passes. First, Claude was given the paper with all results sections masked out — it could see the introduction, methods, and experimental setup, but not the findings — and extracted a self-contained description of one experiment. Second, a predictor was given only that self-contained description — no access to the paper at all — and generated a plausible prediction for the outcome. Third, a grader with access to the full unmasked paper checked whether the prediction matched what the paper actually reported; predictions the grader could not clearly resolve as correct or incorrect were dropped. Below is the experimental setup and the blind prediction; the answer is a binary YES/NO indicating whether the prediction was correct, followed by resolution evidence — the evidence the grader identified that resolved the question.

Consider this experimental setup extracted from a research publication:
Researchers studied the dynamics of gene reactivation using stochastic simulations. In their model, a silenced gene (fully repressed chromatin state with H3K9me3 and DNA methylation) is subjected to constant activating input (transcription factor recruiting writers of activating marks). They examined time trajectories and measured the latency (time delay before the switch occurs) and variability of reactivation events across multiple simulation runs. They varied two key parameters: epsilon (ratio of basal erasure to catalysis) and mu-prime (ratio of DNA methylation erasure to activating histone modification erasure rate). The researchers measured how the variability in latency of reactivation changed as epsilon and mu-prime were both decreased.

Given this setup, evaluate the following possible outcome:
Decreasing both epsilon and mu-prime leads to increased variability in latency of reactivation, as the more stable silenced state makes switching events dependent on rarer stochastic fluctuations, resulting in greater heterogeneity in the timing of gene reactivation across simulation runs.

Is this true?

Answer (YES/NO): YES